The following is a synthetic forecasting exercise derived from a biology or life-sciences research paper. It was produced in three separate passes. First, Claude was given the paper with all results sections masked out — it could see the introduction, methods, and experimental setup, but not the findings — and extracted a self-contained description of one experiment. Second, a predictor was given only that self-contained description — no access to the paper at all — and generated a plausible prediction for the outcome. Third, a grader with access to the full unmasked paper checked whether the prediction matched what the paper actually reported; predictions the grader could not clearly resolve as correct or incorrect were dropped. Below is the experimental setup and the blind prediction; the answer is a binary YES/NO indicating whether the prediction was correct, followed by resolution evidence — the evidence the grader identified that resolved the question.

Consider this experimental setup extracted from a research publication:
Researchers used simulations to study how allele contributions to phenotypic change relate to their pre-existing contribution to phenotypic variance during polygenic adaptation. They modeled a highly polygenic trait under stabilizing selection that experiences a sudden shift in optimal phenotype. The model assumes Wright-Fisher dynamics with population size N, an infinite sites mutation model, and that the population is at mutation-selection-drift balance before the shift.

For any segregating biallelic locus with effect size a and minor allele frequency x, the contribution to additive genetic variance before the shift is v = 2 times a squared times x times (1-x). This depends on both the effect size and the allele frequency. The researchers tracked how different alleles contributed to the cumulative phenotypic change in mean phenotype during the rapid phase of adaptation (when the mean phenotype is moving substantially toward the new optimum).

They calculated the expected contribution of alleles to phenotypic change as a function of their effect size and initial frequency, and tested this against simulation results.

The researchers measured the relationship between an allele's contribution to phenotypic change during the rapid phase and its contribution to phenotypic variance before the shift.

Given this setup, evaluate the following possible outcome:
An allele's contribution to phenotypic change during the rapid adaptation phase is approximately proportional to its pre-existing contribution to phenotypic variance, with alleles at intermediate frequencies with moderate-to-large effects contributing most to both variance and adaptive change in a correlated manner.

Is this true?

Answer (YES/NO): YES